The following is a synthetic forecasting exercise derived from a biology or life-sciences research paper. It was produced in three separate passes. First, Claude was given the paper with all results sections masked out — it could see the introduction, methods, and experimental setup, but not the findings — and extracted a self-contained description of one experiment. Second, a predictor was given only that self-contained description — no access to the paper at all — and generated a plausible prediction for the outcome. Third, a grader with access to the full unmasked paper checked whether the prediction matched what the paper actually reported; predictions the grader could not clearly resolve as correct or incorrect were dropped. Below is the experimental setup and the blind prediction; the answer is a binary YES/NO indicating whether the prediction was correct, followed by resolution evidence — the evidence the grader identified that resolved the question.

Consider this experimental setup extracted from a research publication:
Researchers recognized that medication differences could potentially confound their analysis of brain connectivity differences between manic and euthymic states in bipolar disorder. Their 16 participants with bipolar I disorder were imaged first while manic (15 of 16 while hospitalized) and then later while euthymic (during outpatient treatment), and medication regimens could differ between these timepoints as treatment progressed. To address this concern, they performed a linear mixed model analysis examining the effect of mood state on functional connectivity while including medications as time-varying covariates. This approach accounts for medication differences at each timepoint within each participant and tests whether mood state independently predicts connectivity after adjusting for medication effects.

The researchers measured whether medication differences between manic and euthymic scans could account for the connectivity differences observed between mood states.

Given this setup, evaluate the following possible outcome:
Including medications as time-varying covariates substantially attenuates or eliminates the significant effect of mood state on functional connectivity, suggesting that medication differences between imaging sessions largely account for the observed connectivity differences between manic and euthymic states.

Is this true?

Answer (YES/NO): NO